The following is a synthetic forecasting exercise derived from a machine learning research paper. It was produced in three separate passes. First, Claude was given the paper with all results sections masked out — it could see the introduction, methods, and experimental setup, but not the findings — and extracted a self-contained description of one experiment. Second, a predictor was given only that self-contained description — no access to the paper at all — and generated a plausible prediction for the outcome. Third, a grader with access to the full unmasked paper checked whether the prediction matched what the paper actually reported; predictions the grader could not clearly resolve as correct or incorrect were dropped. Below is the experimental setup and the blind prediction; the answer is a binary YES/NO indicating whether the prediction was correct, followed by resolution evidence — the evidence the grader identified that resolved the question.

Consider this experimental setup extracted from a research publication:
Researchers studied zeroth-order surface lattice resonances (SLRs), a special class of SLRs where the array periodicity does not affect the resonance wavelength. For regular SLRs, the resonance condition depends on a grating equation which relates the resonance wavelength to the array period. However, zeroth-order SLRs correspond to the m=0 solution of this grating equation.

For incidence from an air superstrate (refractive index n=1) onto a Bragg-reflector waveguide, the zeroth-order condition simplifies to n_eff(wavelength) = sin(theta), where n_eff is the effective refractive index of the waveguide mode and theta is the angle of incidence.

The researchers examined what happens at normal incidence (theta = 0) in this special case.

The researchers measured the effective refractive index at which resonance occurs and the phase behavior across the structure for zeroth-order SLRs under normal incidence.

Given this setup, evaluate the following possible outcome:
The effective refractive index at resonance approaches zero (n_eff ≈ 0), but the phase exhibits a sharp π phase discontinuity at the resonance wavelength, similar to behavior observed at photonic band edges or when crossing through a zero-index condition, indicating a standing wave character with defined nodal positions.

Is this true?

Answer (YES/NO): NO